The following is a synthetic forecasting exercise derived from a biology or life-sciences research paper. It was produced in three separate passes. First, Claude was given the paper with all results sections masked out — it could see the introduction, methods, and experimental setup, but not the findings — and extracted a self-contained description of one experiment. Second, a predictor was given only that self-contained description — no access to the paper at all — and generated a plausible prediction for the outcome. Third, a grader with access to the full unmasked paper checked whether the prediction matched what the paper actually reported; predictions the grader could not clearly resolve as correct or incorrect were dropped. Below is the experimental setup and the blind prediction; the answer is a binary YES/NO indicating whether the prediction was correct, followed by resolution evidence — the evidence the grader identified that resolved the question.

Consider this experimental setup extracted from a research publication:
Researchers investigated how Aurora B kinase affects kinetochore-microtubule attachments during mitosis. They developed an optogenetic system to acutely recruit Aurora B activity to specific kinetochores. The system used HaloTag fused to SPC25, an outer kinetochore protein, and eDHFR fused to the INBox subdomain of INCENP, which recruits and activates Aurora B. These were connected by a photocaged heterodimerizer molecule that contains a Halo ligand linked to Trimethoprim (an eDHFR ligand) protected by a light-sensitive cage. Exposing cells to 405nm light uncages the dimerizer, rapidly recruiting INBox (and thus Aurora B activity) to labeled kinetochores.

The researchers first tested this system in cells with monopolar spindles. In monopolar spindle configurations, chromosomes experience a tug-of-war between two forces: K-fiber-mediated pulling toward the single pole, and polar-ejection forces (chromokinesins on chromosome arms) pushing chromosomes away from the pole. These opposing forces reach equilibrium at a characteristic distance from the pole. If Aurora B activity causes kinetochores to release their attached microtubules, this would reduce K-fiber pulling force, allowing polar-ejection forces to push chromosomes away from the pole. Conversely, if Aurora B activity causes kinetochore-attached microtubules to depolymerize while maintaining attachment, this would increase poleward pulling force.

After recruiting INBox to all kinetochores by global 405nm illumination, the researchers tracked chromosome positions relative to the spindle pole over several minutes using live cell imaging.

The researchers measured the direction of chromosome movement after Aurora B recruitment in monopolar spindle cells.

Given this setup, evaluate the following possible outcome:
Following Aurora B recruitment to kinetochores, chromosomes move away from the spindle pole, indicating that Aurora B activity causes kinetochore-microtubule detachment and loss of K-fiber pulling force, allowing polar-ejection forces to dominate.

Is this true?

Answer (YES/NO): NO